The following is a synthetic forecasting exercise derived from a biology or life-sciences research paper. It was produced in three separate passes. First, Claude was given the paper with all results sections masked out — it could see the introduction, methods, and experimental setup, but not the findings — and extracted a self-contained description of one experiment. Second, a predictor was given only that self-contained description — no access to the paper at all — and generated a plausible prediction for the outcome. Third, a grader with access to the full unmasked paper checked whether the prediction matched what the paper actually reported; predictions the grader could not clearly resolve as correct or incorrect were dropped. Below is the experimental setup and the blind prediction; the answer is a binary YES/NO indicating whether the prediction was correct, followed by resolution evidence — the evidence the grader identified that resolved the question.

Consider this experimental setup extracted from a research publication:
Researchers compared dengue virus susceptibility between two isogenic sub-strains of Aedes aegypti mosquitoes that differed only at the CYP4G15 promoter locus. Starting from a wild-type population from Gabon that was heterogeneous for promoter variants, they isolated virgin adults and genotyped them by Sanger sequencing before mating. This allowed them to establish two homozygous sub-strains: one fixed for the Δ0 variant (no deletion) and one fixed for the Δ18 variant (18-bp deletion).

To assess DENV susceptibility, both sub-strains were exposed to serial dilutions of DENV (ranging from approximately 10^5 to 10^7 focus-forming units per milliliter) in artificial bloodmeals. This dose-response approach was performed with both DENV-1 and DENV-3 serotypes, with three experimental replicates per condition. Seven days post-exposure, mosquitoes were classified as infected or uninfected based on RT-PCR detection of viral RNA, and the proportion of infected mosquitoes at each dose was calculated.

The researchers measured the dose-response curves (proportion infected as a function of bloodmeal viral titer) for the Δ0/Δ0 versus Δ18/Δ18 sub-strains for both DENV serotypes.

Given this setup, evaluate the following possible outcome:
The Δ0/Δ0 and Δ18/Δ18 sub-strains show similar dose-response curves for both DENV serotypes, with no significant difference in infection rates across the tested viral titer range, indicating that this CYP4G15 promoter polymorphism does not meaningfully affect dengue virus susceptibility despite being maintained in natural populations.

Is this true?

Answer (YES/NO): NO